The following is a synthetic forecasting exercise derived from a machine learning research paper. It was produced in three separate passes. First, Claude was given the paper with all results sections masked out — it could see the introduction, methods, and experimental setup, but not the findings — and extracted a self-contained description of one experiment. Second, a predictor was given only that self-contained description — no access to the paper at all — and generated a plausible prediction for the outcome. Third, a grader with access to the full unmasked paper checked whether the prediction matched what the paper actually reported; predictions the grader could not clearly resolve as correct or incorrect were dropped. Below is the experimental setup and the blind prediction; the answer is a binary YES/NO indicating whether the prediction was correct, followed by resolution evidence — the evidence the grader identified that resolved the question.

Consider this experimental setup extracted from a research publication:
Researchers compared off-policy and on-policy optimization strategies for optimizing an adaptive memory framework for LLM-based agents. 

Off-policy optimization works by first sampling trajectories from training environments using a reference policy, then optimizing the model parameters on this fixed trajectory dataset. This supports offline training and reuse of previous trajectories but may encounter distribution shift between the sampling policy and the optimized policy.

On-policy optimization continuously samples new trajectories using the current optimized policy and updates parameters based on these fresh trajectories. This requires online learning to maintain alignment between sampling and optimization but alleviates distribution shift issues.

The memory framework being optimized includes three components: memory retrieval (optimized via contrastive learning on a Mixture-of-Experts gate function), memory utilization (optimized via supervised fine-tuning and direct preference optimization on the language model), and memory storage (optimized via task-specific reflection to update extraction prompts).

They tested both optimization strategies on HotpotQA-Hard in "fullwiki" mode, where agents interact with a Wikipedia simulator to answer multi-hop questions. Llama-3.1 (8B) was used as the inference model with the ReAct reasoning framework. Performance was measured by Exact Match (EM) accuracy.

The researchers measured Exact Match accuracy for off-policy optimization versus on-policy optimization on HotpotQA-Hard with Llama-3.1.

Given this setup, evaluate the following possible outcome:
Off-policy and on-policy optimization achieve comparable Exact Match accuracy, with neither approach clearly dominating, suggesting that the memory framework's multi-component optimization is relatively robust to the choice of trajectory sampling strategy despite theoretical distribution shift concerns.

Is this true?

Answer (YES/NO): NO